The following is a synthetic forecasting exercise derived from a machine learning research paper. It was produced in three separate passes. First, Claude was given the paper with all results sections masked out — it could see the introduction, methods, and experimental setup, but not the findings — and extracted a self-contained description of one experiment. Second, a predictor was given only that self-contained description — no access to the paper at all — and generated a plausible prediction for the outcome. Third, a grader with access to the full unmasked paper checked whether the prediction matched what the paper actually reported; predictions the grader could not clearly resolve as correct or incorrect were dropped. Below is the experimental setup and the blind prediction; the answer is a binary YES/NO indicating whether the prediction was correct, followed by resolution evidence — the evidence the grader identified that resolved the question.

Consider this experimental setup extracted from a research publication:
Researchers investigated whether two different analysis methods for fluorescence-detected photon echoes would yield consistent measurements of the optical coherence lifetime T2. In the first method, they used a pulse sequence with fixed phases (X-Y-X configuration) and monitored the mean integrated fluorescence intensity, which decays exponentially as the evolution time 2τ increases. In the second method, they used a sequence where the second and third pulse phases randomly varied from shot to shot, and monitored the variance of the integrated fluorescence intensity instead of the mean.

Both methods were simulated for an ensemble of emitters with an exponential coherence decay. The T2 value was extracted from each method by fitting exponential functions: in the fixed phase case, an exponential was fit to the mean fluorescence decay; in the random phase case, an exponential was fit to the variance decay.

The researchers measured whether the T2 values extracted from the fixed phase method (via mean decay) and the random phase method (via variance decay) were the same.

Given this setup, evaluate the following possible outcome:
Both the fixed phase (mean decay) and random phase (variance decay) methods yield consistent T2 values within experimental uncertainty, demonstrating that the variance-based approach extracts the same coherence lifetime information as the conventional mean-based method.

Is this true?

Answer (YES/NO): YES